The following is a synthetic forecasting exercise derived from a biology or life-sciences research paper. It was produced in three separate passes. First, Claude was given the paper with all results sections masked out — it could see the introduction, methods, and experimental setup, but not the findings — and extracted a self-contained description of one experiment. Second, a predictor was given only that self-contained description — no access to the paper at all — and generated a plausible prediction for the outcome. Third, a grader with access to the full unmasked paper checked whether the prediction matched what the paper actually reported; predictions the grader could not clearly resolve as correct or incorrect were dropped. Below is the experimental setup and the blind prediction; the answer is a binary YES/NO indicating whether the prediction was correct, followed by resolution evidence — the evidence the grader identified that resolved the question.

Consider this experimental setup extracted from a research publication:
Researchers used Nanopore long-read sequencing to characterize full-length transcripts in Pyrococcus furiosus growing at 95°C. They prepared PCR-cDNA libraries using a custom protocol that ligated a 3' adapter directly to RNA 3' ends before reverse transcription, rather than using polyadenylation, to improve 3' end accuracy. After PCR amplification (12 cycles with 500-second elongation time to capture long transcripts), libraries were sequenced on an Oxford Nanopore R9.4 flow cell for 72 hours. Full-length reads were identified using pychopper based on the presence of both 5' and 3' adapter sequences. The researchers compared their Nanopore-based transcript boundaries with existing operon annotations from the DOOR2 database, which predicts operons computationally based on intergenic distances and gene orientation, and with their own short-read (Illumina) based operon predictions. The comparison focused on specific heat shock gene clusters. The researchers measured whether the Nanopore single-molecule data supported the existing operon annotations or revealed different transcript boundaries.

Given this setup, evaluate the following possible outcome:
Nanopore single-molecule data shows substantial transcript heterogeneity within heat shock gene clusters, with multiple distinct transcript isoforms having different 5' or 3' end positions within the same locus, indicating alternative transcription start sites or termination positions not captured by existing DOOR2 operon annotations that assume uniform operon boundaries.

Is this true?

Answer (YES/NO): NO